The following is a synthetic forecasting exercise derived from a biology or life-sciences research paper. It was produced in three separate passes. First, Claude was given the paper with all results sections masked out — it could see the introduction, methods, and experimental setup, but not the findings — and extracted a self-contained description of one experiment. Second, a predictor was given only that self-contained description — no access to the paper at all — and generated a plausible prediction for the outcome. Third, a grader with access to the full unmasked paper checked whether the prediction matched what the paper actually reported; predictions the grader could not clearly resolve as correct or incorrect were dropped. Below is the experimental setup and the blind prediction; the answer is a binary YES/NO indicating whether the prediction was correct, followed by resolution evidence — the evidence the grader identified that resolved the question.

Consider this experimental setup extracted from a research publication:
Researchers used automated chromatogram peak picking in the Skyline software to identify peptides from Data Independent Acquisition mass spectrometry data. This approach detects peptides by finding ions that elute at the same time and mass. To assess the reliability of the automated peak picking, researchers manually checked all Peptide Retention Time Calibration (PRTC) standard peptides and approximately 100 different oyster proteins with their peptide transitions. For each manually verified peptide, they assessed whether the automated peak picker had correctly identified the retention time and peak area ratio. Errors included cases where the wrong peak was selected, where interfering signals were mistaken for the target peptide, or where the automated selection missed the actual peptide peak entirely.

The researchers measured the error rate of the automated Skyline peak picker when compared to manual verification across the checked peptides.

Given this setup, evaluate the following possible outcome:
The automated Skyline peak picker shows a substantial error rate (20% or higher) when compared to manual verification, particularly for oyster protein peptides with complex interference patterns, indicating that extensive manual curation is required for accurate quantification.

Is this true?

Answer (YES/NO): NO